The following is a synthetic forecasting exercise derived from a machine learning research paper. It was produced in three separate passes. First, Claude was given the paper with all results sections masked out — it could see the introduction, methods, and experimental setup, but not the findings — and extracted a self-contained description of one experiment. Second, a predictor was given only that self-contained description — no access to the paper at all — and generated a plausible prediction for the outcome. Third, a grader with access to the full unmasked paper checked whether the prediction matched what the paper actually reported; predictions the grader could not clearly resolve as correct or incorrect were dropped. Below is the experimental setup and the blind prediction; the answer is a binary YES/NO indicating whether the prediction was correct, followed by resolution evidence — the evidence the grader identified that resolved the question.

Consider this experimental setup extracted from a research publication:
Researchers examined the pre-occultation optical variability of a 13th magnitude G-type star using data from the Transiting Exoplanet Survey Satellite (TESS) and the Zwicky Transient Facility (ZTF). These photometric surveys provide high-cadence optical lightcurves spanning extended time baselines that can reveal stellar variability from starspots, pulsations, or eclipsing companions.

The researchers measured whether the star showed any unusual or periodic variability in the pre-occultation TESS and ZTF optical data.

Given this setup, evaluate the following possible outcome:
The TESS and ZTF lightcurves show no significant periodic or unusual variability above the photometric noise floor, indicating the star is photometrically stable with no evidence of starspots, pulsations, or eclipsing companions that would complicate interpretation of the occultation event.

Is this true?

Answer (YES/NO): YES